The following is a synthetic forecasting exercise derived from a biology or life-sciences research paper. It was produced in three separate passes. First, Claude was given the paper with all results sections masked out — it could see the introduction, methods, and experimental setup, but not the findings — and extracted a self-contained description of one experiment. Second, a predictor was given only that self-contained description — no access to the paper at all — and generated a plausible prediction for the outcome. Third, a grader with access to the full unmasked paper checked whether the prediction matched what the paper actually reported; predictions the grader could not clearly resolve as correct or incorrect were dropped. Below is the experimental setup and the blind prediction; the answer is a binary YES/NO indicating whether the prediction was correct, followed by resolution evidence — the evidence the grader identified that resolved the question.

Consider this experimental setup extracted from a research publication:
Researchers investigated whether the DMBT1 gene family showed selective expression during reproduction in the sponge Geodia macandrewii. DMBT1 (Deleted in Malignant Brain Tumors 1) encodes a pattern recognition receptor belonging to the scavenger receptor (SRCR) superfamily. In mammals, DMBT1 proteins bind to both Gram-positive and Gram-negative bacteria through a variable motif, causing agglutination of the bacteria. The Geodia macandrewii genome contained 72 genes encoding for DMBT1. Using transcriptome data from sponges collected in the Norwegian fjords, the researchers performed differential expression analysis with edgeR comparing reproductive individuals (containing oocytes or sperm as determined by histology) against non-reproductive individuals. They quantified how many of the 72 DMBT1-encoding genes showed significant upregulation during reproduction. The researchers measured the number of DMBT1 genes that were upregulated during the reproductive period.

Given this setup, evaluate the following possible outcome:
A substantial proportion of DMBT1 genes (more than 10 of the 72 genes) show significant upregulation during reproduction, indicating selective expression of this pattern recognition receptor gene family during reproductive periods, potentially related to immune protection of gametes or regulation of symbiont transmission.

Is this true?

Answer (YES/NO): NO